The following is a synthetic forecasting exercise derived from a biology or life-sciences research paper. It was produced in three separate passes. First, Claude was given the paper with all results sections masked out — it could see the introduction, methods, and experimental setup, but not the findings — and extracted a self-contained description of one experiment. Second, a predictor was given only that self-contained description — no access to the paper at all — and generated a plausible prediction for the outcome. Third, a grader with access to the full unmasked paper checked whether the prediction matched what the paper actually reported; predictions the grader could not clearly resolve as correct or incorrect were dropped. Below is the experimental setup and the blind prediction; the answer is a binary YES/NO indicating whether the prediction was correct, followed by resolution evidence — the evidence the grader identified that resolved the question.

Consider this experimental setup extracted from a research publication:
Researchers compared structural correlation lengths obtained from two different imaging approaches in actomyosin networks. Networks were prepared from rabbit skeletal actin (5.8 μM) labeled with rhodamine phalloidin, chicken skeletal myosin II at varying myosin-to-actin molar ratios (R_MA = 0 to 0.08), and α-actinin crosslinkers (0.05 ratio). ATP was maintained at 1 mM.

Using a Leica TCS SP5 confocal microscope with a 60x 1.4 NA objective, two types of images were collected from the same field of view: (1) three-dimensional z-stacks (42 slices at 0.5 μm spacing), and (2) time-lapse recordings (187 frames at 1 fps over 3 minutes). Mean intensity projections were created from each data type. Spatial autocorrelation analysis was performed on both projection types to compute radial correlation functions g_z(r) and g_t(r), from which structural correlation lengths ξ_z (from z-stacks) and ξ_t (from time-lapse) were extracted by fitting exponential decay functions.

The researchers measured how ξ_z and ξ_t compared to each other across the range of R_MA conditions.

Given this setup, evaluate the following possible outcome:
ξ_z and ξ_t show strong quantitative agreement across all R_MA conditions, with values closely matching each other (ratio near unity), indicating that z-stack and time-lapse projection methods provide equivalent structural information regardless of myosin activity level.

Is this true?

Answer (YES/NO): NO